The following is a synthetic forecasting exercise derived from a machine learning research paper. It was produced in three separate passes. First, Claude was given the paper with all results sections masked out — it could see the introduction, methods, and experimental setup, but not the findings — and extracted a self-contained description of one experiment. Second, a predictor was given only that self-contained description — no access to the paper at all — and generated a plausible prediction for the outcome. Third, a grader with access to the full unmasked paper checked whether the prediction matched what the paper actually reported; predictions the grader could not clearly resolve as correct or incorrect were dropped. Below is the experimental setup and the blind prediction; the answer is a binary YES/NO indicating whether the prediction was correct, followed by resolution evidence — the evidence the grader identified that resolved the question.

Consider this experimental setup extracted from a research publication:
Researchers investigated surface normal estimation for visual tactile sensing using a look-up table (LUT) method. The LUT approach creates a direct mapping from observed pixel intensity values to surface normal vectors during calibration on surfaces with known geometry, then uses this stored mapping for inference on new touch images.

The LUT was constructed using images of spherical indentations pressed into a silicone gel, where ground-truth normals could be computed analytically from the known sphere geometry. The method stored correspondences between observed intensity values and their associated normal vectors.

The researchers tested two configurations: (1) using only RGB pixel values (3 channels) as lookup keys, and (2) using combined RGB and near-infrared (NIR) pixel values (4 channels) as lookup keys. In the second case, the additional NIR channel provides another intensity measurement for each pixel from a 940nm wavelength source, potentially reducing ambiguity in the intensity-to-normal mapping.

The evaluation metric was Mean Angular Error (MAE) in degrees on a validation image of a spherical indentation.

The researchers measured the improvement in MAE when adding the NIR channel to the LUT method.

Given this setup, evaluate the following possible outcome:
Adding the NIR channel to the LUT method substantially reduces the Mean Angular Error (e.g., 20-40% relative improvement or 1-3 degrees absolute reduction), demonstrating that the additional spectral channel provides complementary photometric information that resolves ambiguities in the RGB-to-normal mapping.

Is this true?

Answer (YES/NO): NO